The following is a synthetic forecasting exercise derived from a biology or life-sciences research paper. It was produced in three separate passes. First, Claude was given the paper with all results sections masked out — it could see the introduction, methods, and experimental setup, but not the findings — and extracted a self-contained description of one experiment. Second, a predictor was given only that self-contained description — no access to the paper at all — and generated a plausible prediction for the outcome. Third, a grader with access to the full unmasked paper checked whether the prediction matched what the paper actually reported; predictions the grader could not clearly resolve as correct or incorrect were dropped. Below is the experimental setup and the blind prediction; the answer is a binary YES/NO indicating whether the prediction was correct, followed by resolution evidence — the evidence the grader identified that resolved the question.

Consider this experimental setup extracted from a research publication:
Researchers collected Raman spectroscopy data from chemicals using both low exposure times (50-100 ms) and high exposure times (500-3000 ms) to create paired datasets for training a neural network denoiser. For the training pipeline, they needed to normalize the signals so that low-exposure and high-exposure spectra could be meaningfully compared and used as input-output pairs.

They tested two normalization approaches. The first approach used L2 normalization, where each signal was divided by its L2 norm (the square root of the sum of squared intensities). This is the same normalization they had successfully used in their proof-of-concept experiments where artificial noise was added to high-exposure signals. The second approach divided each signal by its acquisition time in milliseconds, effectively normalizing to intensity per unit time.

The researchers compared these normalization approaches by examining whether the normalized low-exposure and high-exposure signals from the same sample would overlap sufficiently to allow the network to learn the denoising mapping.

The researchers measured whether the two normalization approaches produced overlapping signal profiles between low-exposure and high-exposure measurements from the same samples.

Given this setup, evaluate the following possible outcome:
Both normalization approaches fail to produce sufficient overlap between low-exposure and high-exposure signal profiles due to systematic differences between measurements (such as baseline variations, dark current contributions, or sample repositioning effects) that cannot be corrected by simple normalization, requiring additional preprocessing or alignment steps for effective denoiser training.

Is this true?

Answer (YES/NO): NO